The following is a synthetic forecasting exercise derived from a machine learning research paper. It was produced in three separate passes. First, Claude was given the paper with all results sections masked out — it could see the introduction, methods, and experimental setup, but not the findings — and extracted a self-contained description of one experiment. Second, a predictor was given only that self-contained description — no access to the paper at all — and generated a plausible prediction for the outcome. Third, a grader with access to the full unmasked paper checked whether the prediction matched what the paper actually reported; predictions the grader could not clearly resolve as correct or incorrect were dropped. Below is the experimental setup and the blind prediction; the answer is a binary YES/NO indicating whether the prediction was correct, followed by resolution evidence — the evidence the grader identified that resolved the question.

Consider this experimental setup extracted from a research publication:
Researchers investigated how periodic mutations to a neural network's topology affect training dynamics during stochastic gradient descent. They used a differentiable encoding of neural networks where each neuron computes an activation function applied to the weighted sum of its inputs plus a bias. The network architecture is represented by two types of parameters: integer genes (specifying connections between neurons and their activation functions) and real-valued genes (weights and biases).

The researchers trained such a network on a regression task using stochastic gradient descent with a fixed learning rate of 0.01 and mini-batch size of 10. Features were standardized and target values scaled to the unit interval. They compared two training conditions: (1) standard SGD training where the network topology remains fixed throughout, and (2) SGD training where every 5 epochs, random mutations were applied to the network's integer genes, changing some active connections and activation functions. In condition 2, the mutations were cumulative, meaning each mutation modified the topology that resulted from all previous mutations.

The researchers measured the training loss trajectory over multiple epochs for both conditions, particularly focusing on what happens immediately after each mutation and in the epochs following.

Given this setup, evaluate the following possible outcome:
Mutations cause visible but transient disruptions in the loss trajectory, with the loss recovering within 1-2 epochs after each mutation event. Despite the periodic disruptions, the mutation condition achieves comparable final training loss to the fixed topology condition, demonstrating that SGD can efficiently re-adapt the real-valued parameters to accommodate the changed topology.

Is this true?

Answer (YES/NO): NO